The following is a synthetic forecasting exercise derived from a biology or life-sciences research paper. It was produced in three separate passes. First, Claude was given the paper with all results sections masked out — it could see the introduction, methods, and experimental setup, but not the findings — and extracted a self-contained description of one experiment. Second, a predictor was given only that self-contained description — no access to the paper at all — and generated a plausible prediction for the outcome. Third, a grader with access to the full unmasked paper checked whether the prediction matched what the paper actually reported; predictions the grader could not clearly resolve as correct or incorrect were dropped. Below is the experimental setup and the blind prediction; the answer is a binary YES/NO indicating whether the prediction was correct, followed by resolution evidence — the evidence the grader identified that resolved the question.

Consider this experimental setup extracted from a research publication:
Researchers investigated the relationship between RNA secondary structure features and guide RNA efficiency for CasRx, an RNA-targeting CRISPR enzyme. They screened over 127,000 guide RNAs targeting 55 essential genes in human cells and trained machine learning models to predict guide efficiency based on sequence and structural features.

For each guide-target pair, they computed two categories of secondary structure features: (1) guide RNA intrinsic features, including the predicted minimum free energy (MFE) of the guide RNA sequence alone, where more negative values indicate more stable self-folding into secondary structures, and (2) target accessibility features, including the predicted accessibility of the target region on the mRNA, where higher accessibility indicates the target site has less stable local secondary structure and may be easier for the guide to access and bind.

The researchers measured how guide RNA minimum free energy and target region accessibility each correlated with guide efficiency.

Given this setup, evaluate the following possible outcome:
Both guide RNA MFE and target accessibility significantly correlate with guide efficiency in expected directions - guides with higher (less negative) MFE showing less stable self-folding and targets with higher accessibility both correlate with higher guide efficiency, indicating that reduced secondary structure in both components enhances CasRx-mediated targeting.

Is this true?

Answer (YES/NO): YES